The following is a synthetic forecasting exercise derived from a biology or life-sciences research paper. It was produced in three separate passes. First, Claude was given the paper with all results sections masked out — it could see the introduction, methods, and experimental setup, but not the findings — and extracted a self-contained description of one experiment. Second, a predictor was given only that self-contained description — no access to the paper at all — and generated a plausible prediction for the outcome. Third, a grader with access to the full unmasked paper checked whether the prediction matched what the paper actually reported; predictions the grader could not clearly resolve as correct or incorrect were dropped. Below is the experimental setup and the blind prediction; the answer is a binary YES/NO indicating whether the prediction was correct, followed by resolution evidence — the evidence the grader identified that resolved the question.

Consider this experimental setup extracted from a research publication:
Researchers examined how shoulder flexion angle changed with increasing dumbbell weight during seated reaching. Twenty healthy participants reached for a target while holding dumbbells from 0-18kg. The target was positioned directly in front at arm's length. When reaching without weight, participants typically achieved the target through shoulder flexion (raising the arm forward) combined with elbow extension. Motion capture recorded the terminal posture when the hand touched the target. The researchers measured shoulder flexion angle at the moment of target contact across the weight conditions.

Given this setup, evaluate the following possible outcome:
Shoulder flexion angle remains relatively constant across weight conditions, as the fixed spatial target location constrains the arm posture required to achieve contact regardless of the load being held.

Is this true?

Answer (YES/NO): NO